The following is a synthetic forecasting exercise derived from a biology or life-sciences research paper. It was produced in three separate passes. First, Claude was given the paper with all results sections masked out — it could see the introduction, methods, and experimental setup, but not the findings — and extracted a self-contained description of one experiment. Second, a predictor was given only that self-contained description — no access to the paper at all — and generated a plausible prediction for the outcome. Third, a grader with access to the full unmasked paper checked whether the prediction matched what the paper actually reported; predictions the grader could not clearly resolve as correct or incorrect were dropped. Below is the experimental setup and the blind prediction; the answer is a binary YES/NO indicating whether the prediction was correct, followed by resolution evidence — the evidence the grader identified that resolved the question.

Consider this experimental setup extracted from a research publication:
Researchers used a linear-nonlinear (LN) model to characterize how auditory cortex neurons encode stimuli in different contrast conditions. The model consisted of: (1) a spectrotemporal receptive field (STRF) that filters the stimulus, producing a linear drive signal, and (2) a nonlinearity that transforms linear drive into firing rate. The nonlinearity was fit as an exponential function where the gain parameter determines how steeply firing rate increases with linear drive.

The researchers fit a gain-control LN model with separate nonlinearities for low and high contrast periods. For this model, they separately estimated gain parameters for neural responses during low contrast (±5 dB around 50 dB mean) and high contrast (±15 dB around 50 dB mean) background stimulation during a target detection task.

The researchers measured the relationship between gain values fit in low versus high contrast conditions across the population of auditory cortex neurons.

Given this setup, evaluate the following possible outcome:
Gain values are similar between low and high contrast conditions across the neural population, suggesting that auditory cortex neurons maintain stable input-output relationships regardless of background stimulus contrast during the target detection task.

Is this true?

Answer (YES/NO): NO